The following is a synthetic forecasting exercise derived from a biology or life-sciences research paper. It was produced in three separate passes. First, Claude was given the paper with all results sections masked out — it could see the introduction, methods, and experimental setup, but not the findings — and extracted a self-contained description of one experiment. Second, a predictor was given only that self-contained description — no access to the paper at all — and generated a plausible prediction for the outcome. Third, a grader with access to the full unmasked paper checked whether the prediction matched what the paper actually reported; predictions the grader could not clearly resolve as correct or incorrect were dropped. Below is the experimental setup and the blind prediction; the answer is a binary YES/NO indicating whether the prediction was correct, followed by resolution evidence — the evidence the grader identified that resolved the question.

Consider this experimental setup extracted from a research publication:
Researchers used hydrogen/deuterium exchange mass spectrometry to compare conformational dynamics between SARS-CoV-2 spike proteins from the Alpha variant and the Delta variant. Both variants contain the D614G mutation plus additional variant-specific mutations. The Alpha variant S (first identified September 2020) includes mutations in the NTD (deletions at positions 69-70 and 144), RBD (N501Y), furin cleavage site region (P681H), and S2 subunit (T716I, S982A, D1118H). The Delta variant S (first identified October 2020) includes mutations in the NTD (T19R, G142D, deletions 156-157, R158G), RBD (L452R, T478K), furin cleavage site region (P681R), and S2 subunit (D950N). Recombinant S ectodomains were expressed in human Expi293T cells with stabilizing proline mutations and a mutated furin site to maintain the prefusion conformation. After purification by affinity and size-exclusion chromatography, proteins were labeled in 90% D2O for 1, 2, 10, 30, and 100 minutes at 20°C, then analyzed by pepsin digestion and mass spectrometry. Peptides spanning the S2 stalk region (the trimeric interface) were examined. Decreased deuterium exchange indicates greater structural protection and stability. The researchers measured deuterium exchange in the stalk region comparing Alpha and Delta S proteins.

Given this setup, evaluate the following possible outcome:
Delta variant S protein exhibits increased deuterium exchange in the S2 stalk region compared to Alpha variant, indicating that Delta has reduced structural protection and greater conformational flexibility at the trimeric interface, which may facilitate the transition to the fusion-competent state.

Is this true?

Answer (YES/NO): NO